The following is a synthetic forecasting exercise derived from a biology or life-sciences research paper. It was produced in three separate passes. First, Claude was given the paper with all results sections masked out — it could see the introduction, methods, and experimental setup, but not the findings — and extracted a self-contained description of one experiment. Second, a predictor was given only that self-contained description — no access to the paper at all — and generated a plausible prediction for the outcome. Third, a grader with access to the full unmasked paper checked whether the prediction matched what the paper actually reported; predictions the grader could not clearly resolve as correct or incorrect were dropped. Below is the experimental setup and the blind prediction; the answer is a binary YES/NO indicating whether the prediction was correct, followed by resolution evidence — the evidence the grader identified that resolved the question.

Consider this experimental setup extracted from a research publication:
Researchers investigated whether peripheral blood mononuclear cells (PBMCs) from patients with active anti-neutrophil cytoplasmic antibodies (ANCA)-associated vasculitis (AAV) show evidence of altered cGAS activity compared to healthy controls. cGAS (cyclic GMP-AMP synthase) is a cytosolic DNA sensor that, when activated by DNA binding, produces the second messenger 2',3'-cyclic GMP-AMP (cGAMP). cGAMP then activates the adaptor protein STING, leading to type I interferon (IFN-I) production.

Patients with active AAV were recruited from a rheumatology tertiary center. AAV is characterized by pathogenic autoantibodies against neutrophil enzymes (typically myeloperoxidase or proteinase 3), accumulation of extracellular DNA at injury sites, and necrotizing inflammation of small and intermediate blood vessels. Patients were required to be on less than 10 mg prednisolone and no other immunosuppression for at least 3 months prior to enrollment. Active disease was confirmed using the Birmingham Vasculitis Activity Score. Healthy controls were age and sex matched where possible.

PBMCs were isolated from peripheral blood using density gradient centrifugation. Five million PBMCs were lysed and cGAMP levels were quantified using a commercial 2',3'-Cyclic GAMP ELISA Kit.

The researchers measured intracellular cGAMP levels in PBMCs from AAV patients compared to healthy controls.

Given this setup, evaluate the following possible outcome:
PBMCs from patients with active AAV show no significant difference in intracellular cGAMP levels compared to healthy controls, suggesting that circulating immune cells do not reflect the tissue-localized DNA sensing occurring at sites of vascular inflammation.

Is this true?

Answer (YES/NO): NO